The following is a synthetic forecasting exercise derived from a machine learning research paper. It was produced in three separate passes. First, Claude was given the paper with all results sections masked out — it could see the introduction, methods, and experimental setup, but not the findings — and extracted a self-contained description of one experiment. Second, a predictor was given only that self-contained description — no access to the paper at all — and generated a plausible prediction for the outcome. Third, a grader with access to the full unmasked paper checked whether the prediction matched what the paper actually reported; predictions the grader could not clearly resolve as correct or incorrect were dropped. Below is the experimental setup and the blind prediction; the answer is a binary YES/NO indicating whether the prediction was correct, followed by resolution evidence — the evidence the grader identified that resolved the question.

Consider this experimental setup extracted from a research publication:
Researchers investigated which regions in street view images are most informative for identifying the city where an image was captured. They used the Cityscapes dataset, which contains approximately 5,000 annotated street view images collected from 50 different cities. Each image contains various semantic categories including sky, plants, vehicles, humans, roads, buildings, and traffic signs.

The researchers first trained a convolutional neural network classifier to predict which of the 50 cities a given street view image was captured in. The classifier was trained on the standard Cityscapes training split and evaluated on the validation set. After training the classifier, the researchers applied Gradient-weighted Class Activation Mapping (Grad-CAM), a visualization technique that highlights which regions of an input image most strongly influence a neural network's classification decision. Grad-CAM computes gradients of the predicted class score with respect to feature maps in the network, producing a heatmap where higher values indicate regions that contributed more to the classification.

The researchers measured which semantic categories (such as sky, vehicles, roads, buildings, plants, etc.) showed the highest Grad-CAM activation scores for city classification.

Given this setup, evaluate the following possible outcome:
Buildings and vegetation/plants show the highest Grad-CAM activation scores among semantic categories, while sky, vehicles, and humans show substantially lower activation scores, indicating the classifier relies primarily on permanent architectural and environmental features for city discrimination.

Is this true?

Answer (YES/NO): NO